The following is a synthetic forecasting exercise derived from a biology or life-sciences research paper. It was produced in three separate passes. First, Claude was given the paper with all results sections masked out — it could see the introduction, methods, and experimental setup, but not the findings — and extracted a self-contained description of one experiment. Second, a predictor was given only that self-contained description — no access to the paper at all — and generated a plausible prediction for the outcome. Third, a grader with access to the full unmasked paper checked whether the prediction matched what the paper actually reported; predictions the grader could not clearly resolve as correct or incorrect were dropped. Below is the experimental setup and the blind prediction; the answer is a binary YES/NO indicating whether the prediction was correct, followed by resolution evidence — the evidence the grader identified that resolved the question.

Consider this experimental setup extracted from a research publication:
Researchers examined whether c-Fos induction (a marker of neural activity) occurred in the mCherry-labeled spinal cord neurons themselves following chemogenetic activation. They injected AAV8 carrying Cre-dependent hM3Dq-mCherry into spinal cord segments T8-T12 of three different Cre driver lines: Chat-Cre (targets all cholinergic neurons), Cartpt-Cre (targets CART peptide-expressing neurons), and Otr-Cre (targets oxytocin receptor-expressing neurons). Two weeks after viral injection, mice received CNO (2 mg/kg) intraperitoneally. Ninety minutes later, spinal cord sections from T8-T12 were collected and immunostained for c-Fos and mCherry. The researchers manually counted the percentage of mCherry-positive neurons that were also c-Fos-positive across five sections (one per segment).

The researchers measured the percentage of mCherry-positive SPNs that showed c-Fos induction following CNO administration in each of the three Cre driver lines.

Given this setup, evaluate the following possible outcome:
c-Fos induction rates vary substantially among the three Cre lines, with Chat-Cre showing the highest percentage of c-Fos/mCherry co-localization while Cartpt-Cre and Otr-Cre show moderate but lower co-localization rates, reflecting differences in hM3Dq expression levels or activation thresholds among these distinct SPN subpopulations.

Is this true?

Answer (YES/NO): NO